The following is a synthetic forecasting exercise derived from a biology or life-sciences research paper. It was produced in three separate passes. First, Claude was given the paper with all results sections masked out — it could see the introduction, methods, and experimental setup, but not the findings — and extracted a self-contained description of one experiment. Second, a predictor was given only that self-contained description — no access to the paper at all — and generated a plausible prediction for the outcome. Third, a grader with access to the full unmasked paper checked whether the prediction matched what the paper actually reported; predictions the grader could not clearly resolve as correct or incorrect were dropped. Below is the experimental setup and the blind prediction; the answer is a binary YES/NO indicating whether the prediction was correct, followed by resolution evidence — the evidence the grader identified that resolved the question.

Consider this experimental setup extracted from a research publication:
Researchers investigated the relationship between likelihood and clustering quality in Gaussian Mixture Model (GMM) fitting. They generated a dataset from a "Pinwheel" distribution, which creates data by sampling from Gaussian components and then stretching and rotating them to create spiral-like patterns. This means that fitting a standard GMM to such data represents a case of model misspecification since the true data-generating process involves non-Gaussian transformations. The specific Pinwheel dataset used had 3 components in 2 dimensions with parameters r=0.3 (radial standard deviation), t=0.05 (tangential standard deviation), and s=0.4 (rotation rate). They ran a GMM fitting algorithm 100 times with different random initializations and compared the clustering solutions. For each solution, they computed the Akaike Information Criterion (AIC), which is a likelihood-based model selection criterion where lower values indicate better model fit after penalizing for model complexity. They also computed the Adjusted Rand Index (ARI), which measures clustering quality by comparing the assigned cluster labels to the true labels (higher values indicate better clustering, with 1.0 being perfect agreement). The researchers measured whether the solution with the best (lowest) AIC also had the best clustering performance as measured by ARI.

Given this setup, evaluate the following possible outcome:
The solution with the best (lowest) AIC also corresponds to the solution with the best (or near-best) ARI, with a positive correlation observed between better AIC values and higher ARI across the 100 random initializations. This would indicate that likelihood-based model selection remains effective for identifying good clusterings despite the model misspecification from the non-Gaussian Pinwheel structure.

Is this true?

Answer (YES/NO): NO